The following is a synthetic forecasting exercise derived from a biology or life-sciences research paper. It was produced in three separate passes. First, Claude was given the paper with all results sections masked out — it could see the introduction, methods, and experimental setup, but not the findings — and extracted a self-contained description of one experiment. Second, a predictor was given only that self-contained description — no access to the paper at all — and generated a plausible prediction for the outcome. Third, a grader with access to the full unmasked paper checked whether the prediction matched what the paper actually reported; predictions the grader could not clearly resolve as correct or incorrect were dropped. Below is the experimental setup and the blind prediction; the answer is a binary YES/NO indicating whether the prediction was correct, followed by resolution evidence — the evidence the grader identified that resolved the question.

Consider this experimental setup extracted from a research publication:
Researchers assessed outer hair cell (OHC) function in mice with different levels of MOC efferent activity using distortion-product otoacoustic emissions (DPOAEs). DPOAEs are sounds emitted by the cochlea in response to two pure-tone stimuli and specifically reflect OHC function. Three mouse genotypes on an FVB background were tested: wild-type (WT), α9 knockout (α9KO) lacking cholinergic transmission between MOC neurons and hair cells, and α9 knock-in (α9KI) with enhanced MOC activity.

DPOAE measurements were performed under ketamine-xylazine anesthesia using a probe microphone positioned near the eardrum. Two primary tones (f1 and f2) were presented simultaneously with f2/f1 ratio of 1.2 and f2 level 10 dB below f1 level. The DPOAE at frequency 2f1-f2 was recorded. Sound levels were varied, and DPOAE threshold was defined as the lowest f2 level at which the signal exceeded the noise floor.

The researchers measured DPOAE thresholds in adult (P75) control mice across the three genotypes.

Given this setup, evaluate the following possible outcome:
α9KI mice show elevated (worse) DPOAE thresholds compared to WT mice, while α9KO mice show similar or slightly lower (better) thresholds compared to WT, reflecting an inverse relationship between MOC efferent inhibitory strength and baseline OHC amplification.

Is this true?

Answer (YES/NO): YES